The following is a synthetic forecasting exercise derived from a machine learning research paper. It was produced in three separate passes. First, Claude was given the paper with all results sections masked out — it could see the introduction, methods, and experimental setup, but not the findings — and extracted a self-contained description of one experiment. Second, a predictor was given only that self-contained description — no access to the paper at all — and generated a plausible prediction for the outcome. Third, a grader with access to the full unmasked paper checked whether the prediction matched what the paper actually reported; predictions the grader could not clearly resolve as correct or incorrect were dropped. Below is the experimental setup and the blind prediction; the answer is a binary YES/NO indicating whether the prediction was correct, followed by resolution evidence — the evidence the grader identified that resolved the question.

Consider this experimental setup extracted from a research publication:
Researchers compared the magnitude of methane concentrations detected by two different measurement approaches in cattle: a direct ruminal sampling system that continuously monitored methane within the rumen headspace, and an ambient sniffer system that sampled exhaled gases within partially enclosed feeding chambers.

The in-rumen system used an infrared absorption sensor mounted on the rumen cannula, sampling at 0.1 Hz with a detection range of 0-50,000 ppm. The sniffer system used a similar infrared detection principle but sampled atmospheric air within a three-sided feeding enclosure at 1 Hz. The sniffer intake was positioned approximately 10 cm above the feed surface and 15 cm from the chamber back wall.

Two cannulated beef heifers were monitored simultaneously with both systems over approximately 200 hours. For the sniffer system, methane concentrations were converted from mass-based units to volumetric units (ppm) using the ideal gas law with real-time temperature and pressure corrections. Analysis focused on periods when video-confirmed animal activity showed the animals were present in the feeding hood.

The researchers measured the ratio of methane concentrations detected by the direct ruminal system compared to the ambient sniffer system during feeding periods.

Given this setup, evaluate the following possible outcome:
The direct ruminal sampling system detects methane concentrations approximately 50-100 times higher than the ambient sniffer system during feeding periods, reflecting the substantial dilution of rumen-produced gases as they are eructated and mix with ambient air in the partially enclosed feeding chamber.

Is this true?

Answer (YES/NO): NO